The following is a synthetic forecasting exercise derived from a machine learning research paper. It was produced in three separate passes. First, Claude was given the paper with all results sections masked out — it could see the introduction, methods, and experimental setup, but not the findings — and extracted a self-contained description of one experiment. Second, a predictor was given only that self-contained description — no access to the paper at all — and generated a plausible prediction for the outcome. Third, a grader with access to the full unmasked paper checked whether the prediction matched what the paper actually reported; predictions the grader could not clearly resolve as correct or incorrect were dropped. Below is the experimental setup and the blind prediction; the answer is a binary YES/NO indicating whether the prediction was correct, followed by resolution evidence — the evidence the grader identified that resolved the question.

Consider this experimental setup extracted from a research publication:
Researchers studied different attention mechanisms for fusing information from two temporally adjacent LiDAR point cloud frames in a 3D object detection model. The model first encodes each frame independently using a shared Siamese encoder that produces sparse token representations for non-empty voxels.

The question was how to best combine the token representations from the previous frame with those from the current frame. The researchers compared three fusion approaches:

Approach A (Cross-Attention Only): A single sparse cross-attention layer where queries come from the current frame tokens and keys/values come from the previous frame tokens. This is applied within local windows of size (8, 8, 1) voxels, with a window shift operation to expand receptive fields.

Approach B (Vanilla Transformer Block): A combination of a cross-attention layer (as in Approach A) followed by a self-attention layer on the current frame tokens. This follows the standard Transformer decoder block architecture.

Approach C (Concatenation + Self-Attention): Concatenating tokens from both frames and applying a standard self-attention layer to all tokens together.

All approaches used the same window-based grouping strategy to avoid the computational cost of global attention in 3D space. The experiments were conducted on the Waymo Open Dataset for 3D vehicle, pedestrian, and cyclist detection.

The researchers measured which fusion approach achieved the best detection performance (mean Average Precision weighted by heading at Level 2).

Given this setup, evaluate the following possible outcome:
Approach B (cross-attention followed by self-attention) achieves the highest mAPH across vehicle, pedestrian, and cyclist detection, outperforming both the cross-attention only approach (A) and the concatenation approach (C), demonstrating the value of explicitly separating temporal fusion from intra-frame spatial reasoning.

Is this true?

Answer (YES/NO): NO